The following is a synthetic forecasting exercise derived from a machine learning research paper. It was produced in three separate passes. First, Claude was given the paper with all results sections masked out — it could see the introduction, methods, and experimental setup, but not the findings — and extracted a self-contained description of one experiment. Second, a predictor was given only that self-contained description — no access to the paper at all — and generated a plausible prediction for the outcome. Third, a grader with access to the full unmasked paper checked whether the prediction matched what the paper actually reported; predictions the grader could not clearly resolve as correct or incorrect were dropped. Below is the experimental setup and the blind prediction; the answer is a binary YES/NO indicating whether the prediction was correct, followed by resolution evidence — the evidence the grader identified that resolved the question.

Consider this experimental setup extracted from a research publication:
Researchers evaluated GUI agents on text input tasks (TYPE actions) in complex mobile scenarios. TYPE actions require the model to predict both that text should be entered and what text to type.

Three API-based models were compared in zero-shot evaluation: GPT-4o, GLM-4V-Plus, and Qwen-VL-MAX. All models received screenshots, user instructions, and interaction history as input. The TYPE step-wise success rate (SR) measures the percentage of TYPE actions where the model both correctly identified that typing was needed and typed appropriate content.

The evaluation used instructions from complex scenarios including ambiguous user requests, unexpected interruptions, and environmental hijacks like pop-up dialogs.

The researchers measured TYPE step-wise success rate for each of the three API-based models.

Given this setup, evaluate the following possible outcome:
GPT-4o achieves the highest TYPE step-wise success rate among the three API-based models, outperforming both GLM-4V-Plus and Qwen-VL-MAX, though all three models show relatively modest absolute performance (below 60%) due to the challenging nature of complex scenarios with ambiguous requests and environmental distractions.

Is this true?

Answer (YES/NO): NO